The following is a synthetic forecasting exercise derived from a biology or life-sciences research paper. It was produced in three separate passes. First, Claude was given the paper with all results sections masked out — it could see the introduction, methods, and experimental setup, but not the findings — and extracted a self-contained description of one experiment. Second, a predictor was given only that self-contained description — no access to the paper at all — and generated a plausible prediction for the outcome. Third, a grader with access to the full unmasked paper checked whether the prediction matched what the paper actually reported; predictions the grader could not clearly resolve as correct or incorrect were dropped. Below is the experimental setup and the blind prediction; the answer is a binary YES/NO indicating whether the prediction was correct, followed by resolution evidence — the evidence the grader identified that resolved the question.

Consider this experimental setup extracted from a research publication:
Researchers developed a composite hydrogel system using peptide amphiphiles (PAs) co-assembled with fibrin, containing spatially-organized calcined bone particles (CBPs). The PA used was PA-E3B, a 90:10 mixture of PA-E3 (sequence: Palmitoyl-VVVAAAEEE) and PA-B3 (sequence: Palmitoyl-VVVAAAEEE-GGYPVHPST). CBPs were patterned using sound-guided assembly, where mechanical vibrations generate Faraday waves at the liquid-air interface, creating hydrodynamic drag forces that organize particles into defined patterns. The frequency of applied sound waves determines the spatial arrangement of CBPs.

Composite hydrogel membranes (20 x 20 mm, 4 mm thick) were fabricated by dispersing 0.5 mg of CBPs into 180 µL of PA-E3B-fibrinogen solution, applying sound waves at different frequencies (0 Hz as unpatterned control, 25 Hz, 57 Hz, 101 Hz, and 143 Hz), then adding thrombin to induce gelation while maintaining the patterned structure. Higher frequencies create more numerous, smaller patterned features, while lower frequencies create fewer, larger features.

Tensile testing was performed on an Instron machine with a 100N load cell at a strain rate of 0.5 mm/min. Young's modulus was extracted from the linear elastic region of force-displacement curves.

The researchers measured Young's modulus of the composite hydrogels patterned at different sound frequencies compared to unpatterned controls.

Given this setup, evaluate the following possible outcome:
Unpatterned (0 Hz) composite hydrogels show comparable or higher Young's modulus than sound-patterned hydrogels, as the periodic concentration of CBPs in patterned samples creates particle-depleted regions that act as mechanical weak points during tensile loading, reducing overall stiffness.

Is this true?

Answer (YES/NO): YES